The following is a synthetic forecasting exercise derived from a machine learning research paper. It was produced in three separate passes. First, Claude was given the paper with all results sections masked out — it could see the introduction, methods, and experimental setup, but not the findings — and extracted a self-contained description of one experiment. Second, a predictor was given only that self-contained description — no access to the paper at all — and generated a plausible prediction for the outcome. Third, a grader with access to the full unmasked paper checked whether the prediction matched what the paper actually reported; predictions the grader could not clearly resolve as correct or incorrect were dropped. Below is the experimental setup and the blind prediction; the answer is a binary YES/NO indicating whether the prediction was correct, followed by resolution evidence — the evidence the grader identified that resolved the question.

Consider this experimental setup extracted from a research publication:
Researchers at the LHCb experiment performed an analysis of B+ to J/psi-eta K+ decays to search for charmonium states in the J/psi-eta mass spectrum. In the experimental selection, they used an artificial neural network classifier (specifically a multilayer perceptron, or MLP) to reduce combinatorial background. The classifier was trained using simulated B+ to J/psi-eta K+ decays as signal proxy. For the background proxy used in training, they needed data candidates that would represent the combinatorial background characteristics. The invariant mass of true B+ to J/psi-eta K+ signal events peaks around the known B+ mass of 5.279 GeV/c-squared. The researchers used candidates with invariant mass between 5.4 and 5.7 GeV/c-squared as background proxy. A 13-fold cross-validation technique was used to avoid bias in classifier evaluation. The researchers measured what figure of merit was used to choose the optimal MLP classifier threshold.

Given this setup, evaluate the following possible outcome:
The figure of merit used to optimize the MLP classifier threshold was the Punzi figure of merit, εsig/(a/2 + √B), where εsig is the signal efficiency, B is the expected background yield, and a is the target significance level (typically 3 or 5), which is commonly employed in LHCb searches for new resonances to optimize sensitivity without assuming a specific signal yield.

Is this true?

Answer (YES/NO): NO